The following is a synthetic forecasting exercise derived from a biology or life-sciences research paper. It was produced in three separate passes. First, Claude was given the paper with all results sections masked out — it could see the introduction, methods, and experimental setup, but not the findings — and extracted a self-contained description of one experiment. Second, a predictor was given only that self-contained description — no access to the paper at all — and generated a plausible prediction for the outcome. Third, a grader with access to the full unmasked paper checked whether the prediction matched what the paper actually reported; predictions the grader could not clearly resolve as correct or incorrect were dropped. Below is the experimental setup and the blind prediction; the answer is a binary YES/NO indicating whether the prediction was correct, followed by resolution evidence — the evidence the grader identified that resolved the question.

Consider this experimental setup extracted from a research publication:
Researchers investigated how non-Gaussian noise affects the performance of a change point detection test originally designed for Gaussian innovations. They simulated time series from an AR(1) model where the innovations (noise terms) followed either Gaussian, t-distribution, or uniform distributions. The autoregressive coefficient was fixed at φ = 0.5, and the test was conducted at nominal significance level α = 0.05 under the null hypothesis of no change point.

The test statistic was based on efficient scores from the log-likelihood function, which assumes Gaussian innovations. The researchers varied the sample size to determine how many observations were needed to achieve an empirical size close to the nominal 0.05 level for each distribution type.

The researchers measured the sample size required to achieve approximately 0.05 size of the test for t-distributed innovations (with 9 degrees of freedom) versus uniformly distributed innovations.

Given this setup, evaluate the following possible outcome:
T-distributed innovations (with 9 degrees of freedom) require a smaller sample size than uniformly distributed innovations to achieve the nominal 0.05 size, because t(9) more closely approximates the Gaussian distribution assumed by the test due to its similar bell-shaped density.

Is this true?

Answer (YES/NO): YES